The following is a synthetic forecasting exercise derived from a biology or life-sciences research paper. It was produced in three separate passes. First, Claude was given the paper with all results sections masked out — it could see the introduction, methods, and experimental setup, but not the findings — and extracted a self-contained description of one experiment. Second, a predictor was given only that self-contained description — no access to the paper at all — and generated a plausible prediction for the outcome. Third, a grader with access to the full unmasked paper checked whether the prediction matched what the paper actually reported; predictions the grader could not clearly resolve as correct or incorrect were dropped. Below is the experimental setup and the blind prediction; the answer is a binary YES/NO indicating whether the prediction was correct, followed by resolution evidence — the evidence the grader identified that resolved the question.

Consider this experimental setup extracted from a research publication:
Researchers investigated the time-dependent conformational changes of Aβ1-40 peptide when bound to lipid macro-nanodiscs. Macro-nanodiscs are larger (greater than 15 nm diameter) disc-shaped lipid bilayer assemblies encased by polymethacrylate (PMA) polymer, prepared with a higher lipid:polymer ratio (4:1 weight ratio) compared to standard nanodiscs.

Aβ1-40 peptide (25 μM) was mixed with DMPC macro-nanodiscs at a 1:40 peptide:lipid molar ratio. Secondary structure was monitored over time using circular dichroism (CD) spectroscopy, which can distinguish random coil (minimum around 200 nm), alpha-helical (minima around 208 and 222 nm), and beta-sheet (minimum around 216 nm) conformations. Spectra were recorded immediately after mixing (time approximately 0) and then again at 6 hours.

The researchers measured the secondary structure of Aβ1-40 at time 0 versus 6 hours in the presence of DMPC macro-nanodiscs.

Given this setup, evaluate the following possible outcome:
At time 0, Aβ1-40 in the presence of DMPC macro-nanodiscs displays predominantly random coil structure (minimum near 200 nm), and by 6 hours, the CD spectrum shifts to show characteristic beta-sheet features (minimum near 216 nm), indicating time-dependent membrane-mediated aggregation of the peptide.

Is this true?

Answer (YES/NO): NO